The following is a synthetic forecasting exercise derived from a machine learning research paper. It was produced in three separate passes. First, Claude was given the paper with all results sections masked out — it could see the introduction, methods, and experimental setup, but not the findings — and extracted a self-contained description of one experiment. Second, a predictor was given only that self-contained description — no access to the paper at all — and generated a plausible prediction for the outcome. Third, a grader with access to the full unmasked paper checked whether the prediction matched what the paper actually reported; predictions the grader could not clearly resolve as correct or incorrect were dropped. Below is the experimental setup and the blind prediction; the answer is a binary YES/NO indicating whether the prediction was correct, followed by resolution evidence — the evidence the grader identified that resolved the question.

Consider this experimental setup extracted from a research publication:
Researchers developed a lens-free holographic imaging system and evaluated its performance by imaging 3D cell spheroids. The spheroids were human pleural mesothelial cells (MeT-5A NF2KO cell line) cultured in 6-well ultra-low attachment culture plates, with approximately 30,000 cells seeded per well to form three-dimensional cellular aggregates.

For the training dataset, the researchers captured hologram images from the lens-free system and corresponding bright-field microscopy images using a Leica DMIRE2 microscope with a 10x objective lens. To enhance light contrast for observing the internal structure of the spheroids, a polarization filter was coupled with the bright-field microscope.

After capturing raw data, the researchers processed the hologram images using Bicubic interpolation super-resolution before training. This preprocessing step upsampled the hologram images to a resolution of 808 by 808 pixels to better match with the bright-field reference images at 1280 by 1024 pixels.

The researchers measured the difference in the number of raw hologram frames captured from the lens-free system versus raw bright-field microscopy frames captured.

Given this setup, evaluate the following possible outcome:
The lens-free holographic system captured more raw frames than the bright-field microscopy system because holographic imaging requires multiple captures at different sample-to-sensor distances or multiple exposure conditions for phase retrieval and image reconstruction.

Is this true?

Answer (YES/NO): NO